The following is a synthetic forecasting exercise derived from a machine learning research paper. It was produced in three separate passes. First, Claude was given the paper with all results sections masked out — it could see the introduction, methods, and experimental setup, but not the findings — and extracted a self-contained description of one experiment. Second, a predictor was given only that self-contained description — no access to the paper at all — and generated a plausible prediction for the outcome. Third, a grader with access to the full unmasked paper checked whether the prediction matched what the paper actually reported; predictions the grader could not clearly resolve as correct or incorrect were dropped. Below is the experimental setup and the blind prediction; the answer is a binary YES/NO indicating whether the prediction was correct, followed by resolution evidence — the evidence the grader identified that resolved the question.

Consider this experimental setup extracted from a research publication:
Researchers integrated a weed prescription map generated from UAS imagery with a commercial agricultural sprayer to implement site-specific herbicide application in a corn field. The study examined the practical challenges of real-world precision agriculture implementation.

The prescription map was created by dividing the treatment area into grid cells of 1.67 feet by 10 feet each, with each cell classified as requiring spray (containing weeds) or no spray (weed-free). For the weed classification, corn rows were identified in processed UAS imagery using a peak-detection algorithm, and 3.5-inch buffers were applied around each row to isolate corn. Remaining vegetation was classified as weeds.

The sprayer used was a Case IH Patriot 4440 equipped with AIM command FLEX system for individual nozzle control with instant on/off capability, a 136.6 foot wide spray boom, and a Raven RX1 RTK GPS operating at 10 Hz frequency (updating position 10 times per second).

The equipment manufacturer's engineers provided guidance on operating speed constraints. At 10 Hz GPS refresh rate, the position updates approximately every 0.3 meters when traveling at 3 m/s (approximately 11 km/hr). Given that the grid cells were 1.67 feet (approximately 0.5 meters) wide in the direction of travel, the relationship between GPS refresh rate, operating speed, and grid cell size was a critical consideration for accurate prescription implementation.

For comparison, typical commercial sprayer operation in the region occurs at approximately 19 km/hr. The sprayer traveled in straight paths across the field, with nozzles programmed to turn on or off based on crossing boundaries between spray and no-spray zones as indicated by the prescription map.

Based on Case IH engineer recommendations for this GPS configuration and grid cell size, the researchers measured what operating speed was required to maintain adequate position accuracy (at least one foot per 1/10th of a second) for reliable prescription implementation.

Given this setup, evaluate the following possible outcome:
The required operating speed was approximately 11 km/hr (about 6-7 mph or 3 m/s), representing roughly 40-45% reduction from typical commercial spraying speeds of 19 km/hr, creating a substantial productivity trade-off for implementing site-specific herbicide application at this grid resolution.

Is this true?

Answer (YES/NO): YES